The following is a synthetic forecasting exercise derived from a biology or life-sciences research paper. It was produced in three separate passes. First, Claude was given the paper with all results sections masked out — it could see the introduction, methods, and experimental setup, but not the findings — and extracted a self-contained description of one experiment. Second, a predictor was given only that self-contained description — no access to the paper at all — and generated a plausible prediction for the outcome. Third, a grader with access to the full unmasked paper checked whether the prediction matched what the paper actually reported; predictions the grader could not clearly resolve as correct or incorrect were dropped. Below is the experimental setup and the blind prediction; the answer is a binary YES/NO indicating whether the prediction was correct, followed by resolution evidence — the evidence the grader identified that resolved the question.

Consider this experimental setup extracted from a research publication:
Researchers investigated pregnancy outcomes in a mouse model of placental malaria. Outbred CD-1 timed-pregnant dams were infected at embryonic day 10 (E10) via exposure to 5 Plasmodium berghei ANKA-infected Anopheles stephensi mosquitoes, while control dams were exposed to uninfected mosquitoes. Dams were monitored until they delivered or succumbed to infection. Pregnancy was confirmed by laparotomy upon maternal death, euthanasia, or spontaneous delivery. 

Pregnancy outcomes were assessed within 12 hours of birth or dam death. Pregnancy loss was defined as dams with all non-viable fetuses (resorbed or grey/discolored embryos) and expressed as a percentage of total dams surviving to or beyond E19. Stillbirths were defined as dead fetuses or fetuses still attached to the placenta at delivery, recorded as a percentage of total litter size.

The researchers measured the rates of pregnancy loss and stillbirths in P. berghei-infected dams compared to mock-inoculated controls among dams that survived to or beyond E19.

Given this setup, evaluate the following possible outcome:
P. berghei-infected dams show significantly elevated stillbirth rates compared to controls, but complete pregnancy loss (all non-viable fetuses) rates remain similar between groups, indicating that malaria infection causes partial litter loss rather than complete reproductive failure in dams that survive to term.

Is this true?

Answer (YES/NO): YES